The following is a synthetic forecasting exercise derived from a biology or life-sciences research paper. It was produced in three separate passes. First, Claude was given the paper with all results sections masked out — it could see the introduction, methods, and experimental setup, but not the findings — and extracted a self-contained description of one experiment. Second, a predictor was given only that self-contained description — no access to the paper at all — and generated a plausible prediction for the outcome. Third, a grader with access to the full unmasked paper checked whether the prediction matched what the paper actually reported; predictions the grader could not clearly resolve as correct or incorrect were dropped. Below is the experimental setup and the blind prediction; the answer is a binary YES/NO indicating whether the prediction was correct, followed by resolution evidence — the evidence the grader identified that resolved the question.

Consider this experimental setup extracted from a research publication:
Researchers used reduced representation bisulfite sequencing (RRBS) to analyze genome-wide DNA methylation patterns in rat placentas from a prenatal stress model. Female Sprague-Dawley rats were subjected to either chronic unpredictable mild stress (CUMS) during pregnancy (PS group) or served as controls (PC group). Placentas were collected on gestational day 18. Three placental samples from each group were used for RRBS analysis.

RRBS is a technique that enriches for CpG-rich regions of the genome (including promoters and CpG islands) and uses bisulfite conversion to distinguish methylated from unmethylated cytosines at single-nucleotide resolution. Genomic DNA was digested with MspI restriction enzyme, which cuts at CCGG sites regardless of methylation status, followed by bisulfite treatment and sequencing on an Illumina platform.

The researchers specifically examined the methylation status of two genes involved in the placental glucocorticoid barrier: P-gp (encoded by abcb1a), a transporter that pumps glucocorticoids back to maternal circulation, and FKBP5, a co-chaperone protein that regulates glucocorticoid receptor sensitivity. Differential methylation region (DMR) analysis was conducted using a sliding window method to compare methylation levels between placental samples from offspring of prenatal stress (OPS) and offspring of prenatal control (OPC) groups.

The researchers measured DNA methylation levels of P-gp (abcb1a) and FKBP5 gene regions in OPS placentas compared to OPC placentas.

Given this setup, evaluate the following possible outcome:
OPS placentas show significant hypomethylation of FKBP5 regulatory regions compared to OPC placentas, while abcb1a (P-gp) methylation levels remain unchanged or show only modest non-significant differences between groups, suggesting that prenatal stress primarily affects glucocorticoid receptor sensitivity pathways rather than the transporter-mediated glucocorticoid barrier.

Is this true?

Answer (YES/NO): NO